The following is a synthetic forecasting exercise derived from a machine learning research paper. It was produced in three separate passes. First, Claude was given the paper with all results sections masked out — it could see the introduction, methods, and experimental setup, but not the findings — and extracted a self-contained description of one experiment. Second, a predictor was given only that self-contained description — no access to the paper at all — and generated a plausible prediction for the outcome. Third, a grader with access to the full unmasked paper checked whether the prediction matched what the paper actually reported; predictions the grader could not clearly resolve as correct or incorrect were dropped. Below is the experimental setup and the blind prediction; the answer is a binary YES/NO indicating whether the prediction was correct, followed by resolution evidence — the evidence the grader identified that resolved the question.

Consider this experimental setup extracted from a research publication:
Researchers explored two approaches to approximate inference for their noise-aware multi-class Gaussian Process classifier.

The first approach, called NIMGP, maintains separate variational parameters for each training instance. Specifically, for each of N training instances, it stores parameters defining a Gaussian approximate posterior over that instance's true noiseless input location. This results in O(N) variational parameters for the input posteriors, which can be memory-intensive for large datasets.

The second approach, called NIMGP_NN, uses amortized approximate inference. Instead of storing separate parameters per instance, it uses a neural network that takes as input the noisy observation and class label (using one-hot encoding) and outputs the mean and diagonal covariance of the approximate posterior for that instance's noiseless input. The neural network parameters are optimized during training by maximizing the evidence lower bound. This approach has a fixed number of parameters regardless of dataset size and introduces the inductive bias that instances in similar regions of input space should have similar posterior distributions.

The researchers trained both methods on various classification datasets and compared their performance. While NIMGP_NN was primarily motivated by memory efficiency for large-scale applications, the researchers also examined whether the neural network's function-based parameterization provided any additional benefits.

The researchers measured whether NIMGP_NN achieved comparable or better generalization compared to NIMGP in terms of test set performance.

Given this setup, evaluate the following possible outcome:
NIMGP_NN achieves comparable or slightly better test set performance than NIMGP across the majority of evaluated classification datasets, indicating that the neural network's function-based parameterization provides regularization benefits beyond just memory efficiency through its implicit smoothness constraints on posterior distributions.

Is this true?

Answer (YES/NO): YES